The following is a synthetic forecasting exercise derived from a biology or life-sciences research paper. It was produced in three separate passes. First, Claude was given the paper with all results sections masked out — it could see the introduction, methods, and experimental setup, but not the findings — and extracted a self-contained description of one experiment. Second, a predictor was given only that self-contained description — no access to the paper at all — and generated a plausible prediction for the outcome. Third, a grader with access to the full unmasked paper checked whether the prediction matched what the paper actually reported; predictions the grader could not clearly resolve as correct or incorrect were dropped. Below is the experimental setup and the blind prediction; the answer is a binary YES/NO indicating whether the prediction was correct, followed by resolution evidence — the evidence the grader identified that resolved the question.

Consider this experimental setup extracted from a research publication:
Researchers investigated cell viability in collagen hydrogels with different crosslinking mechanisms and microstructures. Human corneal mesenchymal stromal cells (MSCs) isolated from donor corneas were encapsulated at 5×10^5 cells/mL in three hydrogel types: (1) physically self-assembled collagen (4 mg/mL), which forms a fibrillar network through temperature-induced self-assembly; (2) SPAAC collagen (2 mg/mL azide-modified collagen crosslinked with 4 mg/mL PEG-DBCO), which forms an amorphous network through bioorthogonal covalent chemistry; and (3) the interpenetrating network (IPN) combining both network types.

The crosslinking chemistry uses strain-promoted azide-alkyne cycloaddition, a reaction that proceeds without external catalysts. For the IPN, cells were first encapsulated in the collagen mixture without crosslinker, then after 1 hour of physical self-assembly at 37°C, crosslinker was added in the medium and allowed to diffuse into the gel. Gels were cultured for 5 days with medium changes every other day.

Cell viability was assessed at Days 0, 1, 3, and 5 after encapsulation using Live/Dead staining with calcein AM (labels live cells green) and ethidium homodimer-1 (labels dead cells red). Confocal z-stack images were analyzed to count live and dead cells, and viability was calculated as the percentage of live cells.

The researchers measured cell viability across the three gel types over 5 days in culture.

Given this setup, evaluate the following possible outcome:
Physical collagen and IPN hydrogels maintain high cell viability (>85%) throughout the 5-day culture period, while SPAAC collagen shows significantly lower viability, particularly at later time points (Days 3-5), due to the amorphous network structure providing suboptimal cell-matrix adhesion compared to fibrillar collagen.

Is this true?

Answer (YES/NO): NO